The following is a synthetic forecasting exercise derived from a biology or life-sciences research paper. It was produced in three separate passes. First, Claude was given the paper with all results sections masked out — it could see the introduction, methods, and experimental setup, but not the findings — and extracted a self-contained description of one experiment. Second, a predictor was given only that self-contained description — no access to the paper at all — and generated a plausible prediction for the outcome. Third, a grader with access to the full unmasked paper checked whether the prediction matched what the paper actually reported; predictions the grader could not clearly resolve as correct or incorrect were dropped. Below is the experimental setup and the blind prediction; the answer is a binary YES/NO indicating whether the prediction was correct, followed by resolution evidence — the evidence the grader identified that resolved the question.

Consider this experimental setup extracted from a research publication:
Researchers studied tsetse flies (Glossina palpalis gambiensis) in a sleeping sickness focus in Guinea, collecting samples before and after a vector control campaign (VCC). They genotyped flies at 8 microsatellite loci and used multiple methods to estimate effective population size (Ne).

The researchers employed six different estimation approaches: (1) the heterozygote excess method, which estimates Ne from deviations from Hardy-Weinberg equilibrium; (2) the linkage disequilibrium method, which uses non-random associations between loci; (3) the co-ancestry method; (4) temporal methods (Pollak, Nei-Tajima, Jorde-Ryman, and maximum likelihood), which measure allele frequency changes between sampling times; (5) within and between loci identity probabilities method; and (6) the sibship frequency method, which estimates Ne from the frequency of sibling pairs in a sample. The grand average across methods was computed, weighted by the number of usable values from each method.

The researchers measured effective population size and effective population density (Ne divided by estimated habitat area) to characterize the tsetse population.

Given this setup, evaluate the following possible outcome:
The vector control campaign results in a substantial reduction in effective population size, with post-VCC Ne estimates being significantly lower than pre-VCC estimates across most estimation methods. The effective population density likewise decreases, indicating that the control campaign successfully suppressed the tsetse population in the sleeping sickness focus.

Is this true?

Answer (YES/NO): NO